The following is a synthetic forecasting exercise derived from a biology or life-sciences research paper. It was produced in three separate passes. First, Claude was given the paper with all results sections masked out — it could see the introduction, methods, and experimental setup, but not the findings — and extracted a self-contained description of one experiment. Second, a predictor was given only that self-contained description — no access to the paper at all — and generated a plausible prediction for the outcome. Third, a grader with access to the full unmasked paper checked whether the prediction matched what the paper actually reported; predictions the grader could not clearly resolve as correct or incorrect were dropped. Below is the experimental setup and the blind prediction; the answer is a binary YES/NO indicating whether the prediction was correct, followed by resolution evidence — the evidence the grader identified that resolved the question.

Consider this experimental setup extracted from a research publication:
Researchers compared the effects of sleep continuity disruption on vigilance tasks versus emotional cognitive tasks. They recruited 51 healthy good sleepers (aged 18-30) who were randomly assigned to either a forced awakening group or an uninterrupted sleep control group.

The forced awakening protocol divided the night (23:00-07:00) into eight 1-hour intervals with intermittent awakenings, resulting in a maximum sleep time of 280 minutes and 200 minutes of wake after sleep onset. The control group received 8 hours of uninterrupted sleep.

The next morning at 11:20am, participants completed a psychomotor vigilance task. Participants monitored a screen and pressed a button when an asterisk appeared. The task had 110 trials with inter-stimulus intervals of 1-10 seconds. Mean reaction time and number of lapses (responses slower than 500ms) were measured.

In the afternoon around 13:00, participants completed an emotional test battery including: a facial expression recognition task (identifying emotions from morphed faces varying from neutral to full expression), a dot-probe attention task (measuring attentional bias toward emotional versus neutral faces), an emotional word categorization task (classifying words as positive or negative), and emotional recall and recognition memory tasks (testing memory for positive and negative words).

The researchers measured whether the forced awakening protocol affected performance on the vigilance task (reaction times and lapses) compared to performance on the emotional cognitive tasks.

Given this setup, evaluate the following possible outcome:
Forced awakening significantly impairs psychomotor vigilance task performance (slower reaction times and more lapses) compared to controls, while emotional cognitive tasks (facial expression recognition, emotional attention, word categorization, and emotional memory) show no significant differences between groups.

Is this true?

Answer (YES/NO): YES